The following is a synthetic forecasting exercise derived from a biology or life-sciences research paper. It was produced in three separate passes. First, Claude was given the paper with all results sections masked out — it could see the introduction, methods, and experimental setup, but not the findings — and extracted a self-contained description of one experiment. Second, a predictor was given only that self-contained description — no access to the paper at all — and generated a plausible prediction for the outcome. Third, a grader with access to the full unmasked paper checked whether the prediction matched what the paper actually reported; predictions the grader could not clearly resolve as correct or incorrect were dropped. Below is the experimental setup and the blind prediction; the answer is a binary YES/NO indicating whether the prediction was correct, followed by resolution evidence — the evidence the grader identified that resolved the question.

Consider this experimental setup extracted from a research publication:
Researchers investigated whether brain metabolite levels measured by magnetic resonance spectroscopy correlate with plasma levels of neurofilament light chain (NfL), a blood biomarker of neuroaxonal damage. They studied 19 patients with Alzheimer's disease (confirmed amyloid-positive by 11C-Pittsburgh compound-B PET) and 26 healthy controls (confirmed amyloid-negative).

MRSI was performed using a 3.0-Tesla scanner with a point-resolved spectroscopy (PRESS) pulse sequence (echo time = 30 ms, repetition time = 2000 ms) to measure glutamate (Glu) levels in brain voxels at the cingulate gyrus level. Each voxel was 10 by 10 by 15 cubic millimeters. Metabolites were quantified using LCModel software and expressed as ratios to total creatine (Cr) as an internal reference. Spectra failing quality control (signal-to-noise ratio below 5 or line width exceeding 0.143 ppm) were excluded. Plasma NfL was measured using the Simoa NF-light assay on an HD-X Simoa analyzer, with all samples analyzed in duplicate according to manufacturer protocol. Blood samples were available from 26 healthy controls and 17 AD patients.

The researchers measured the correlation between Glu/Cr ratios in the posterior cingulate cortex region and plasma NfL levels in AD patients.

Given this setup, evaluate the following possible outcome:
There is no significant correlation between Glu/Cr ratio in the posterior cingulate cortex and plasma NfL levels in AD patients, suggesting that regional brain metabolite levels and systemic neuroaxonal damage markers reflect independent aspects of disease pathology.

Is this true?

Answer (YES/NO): YES